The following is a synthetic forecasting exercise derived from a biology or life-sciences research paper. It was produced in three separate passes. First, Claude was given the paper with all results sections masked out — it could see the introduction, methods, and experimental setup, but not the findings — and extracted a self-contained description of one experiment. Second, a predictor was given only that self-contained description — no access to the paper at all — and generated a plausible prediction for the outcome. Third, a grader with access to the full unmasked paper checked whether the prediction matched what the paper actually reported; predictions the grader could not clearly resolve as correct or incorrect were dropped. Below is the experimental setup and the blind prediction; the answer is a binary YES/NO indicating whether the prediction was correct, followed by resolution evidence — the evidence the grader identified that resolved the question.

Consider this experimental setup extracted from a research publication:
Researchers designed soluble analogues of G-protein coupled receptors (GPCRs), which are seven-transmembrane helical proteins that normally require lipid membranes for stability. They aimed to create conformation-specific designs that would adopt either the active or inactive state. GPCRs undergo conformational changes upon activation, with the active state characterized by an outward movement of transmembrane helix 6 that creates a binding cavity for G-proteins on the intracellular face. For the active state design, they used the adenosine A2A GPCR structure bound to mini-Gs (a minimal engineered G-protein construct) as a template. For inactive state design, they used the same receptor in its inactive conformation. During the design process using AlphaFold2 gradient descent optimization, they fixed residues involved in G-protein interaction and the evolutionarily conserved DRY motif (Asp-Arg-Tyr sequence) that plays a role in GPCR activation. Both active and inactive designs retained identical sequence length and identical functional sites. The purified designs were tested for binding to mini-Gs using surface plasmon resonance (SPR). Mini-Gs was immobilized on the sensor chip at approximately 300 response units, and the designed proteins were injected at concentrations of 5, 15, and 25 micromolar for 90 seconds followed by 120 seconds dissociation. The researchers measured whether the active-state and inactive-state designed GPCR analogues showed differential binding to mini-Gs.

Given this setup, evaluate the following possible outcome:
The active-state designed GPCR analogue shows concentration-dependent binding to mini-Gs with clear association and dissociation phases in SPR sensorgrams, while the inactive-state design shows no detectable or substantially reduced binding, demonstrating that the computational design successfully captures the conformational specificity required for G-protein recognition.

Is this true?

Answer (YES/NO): YES